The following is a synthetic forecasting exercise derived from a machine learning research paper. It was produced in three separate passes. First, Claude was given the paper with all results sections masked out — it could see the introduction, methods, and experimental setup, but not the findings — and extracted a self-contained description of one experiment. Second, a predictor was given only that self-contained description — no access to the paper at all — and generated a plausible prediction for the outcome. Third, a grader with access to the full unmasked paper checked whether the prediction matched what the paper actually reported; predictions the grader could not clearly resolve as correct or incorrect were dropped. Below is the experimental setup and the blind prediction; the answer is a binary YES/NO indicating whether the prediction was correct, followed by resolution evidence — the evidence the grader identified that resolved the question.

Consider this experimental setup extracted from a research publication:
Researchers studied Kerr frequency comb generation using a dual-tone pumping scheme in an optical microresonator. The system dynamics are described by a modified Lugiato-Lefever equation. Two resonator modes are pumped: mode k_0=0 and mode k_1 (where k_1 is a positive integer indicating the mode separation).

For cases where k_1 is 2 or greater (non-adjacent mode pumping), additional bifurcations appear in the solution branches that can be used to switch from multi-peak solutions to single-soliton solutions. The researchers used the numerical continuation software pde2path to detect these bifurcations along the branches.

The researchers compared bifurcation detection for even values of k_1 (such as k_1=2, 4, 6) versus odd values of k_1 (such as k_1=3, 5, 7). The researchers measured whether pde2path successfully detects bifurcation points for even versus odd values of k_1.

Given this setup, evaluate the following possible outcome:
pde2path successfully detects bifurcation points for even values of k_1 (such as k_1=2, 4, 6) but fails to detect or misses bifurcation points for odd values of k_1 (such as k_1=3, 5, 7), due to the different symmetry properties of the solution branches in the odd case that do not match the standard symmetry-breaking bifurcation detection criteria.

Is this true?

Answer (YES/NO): YES